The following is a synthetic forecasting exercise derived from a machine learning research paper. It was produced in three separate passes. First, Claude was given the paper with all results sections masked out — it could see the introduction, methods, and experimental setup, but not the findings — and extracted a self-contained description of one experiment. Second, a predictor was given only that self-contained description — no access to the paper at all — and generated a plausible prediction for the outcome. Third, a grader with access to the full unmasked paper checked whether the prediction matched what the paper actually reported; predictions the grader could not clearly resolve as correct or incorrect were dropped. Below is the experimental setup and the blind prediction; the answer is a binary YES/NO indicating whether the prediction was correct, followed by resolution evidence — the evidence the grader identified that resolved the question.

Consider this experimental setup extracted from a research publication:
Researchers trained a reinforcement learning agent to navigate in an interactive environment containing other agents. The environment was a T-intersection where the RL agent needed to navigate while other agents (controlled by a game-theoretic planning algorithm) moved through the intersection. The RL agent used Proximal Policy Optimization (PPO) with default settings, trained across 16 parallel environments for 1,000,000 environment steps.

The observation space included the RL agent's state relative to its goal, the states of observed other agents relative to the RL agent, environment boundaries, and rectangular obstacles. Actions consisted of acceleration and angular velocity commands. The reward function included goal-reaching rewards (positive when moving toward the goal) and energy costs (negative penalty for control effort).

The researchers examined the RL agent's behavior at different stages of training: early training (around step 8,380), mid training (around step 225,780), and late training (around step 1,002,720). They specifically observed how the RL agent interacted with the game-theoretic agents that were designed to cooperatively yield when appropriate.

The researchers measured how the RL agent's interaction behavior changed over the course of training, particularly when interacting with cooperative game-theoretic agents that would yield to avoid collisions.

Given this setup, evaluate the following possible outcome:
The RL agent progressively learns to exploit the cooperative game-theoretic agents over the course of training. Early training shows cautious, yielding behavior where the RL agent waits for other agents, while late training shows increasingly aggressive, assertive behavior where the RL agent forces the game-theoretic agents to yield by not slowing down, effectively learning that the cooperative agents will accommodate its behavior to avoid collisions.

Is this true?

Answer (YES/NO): YES